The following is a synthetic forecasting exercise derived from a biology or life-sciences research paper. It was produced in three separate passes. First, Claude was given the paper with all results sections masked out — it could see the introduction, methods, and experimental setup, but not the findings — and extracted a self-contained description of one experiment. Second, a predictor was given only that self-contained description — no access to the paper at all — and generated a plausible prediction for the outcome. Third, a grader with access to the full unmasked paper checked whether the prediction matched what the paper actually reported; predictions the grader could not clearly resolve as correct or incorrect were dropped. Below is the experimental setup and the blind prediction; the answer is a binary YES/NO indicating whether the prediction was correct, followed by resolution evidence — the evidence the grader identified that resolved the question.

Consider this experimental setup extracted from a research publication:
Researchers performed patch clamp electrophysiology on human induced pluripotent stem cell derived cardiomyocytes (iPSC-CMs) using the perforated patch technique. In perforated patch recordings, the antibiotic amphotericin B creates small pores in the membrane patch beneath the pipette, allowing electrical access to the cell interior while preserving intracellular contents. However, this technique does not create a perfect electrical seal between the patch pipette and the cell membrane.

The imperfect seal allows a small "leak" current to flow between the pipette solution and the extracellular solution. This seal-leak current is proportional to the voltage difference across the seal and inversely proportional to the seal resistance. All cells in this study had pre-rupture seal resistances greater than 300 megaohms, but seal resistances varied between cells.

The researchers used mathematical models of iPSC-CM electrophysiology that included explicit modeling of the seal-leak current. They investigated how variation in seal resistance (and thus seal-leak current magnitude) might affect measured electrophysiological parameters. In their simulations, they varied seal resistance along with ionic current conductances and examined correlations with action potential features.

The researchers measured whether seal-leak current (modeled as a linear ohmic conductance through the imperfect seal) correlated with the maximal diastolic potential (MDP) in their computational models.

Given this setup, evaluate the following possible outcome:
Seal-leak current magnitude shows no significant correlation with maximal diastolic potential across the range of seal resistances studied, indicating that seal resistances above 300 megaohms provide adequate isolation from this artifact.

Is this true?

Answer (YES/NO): NO